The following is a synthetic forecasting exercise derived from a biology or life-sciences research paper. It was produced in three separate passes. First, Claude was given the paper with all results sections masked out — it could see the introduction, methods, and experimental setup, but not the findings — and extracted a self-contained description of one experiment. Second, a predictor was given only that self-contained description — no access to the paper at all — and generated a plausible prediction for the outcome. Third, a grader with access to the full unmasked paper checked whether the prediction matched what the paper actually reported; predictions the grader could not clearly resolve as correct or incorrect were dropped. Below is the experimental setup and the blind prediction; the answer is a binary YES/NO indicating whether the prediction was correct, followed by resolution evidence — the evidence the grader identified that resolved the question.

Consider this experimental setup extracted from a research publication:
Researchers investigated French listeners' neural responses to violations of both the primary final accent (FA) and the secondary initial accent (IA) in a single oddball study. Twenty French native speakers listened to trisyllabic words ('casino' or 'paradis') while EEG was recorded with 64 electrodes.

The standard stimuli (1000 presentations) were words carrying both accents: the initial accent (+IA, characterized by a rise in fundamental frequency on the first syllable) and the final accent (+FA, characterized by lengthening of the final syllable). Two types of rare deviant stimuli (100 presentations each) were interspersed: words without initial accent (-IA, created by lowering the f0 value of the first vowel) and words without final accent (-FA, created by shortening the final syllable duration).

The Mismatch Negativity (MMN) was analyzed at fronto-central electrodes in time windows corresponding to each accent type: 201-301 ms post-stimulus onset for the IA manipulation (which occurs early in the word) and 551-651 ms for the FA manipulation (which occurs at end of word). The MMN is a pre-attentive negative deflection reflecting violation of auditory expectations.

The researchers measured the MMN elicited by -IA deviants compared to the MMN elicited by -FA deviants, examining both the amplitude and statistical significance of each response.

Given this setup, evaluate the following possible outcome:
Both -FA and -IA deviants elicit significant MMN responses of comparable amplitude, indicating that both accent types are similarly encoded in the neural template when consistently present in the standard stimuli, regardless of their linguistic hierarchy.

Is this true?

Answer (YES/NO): NO